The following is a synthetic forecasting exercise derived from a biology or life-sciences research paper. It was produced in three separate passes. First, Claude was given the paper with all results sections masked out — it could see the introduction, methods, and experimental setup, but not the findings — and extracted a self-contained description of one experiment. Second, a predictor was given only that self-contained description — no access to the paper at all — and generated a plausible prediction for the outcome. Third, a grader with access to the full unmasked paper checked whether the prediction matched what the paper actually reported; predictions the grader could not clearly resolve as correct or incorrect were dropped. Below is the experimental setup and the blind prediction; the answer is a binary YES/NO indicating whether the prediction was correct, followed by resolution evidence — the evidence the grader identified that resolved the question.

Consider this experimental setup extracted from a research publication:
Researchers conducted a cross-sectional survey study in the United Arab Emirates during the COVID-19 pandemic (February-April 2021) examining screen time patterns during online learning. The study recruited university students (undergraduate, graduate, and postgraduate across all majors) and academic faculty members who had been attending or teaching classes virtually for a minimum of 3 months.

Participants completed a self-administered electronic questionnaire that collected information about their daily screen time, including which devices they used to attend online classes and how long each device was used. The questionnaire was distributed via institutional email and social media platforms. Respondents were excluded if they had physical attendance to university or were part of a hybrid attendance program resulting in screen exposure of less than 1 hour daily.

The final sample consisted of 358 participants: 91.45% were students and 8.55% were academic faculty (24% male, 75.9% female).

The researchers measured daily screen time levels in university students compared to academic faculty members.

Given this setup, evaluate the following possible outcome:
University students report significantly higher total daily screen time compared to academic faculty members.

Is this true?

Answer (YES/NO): NO